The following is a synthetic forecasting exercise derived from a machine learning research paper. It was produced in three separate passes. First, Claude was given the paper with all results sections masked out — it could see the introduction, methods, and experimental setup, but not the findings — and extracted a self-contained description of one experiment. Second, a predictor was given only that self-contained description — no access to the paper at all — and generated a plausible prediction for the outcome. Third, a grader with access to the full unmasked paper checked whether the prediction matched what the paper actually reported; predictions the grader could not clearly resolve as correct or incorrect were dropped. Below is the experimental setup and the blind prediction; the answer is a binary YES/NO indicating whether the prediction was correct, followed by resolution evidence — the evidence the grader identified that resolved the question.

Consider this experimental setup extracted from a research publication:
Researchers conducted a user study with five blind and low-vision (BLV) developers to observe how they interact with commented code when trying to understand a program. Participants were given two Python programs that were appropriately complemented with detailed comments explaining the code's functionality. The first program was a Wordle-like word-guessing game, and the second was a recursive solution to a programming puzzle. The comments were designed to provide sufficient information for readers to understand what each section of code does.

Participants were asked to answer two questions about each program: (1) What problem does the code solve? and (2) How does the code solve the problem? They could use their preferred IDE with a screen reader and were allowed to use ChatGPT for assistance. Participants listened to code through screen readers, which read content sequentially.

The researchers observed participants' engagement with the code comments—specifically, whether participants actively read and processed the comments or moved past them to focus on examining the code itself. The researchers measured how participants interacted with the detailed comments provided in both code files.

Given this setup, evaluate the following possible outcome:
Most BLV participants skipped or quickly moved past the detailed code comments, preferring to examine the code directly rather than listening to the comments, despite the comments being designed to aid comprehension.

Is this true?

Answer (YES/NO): YES